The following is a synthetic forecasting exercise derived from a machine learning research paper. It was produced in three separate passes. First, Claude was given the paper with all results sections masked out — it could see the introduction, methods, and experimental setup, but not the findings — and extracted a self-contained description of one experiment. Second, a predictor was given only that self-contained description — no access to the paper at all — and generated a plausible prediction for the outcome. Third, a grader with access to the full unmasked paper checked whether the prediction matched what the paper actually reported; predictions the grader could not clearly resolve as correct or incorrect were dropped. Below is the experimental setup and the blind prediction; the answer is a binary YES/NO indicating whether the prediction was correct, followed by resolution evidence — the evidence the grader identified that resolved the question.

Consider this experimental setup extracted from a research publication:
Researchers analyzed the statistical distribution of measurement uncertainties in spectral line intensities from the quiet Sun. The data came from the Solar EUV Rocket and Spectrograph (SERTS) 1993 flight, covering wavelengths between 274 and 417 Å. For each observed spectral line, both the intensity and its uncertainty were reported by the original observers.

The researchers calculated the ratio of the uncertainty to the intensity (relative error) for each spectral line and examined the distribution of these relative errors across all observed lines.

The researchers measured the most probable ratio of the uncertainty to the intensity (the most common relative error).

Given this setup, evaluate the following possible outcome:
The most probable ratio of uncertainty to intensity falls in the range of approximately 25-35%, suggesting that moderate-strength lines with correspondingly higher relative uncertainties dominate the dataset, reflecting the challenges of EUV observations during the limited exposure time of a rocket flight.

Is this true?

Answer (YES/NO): NO